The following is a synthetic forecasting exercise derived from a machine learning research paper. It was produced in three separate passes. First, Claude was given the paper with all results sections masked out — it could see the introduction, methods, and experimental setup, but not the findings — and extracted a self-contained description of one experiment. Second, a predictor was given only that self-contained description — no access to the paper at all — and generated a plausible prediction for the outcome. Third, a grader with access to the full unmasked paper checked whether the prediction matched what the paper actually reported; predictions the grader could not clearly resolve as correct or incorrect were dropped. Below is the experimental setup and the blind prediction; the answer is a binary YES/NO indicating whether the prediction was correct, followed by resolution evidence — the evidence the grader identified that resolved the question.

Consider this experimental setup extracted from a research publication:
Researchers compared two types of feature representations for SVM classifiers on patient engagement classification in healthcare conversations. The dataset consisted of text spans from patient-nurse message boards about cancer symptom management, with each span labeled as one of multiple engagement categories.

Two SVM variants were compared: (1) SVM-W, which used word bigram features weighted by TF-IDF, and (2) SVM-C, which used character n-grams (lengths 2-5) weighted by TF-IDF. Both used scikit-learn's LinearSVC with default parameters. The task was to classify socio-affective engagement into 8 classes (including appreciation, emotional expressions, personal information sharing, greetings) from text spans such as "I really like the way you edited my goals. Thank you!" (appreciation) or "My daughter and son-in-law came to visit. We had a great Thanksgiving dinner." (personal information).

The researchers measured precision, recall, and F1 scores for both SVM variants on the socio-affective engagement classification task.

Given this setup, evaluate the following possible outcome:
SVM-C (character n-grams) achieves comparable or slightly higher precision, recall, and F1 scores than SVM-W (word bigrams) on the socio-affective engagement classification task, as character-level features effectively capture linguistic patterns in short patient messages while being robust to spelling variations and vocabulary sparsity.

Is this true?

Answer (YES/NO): NO